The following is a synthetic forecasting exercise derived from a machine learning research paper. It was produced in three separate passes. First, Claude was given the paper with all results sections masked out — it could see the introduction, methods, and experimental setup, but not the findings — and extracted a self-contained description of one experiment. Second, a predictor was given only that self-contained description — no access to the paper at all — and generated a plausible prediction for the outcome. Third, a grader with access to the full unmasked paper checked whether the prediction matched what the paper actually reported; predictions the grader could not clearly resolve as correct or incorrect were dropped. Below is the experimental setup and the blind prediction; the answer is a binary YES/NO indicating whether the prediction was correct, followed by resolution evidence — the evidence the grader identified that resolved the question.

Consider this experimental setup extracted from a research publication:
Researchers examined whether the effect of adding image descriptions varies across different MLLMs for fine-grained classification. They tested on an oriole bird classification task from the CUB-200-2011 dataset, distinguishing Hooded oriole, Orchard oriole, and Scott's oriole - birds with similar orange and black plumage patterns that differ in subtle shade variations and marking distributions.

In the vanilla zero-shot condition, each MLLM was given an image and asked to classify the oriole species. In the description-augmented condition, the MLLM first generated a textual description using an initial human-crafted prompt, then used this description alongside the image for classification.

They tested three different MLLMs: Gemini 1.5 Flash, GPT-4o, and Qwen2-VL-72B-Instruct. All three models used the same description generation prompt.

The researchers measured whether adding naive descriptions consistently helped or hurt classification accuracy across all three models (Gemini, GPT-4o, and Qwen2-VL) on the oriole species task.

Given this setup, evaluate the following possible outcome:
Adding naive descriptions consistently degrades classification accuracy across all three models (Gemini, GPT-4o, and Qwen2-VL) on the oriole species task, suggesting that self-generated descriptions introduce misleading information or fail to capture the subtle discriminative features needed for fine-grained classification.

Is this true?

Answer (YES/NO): NO